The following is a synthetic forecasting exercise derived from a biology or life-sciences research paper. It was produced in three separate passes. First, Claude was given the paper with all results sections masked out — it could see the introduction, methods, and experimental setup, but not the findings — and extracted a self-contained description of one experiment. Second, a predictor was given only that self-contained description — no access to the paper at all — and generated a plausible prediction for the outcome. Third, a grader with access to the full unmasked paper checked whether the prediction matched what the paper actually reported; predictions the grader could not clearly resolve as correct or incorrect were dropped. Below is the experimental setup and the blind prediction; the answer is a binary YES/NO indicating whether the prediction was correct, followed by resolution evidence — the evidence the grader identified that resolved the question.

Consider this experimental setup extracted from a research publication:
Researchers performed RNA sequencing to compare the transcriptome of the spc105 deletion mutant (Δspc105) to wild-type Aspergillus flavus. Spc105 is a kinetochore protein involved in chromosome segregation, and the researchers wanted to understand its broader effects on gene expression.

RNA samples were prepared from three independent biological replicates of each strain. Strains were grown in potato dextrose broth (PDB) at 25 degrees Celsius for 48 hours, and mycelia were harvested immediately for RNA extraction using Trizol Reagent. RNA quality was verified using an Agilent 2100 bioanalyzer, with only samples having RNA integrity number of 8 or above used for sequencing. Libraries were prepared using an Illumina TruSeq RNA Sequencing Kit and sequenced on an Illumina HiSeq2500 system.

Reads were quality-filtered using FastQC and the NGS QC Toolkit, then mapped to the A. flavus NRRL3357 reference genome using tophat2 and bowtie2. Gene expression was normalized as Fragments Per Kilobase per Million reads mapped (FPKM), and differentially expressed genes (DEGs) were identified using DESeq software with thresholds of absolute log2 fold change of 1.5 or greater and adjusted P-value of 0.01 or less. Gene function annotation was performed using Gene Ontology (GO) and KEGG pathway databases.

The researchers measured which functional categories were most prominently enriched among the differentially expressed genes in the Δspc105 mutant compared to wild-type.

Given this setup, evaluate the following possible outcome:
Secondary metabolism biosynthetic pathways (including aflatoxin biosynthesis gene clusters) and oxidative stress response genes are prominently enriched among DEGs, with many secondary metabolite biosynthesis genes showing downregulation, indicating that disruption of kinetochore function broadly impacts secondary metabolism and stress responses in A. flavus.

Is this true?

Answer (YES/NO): NO